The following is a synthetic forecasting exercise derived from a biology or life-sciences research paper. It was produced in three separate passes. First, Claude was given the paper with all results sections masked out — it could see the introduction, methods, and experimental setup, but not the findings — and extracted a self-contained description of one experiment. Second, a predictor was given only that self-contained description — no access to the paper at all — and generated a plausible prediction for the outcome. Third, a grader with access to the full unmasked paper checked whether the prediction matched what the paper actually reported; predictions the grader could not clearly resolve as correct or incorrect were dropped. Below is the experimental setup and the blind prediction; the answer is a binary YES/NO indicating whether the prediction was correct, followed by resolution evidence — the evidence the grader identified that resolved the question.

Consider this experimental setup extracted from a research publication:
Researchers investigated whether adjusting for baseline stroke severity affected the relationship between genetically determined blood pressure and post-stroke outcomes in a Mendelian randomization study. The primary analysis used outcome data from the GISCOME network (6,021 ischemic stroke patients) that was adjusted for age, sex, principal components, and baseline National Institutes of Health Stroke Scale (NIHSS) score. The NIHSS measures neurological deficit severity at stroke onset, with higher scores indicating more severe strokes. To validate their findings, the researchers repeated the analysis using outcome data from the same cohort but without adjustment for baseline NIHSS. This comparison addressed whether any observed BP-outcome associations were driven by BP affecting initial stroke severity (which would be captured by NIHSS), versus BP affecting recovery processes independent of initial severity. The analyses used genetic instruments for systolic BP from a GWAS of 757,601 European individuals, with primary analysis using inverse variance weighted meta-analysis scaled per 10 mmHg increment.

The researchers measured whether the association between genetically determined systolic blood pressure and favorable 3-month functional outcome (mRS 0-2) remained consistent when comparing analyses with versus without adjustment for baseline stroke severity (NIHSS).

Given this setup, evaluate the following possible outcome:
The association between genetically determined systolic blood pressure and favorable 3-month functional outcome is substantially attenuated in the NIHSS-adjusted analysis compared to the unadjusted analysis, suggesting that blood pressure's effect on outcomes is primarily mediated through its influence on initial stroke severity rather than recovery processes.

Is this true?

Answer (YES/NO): NO